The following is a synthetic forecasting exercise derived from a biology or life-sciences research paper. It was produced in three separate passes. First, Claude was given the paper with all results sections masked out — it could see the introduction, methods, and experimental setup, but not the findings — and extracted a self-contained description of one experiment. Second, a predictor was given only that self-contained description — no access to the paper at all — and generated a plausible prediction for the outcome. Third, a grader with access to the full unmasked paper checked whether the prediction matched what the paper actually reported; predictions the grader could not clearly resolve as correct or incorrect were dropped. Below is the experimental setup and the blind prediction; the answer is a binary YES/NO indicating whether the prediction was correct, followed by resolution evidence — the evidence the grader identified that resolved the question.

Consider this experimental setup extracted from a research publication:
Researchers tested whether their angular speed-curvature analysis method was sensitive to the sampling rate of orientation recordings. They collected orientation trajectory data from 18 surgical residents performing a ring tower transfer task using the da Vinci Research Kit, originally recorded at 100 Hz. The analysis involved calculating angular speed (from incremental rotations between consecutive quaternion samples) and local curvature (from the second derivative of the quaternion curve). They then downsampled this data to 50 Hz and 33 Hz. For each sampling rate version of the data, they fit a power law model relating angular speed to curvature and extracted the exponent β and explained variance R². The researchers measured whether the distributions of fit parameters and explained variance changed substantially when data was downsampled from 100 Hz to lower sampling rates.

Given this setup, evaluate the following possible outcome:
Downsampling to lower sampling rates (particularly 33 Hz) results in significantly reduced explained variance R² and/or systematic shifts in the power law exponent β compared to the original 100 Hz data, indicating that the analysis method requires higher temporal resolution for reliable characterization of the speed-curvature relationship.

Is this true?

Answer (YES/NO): NO